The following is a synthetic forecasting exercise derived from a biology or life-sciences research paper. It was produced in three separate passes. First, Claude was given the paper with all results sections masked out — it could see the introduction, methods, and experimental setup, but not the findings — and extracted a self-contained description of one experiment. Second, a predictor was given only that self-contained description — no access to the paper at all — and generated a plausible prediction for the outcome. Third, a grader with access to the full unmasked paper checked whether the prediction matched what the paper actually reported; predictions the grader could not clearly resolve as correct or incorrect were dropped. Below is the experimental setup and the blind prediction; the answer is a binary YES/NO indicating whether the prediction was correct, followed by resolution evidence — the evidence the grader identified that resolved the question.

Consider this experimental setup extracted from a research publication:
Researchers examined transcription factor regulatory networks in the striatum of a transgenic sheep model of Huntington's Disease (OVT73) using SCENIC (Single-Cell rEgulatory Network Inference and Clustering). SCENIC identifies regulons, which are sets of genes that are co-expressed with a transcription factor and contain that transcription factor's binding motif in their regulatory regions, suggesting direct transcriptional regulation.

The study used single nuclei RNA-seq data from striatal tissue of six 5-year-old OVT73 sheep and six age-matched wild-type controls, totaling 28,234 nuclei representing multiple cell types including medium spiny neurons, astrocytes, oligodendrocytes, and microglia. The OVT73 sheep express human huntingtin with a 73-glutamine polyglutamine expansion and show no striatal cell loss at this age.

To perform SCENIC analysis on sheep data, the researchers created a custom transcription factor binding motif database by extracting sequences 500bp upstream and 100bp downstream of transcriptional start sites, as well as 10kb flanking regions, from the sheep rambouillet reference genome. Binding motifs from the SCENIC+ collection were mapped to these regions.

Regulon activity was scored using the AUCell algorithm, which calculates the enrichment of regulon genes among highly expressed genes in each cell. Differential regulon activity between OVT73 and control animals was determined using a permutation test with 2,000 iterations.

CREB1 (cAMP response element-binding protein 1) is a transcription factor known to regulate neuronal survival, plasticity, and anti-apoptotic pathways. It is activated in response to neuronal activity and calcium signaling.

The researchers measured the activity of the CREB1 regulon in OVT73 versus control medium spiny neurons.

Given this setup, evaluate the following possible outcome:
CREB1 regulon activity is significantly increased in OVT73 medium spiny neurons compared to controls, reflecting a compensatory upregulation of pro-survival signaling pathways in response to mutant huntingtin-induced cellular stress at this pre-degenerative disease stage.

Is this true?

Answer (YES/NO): NO